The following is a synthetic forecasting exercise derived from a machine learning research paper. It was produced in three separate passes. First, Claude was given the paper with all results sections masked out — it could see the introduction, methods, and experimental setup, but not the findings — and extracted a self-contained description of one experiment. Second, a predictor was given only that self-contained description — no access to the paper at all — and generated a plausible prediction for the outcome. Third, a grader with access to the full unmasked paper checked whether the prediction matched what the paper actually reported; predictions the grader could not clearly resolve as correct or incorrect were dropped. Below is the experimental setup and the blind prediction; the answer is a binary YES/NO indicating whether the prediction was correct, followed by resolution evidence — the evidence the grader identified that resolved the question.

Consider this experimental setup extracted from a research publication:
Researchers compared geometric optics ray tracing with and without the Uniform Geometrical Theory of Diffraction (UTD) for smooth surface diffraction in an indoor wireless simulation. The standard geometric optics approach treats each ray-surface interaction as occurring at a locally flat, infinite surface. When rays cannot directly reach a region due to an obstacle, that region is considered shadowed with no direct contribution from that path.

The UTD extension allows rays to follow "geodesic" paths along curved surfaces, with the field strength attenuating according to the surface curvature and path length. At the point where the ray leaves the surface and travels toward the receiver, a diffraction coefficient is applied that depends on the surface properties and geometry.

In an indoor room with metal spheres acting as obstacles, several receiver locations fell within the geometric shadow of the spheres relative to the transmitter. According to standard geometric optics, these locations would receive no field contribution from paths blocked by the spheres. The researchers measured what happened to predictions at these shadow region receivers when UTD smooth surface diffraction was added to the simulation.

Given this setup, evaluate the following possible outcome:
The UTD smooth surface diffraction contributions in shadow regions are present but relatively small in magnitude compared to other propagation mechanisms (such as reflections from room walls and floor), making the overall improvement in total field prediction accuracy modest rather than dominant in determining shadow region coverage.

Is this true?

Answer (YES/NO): NO